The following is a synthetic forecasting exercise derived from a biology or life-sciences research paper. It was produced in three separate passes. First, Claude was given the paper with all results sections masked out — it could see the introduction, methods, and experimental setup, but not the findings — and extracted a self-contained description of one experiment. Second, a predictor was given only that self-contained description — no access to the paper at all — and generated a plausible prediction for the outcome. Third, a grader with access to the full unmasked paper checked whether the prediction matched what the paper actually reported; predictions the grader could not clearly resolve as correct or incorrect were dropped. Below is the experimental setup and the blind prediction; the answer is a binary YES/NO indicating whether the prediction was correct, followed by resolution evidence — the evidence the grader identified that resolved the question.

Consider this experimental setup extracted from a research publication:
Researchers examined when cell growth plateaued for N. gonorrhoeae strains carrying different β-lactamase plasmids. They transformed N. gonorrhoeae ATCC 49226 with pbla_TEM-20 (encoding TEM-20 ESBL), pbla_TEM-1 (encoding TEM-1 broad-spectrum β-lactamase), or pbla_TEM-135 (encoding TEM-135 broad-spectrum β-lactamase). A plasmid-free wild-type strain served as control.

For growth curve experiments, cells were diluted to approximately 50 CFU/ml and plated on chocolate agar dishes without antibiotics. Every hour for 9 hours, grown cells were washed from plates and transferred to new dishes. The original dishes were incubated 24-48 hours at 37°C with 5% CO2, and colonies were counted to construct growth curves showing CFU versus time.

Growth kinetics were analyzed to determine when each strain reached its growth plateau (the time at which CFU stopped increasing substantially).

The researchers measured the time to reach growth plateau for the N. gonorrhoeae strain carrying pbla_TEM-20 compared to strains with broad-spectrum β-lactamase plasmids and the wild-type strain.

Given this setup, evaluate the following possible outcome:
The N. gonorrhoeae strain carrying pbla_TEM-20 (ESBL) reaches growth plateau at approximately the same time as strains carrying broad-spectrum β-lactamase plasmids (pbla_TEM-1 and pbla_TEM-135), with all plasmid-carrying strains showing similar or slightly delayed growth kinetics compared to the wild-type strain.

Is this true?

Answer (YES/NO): NO